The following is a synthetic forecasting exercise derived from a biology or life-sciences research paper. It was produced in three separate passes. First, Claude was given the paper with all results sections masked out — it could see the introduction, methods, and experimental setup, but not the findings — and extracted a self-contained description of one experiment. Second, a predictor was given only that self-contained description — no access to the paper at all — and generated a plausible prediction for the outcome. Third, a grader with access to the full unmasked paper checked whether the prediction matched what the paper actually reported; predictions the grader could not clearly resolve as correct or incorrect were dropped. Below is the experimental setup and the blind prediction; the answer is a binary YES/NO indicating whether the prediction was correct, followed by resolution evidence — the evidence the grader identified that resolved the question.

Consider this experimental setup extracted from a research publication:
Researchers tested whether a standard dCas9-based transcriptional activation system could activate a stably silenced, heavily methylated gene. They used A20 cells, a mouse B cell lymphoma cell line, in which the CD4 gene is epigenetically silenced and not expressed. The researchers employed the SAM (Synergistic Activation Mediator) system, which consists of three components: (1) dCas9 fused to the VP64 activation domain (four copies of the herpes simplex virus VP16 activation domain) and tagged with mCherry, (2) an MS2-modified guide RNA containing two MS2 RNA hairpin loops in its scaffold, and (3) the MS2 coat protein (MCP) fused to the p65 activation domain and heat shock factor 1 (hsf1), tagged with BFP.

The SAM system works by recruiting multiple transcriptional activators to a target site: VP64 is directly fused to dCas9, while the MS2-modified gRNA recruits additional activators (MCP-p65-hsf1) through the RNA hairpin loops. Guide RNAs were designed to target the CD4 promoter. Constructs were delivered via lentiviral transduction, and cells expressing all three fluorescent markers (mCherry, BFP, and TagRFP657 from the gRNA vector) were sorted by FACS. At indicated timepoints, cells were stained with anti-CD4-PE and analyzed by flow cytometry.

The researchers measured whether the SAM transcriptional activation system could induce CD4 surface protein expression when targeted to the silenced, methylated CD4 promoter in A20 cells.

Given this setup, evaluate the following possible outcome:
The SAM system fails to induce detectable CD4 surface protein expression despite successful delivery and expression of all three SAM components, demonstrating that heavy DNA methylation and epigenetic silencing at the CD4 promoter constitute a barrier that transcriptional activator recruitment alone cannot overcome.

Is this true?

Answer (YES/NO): YES